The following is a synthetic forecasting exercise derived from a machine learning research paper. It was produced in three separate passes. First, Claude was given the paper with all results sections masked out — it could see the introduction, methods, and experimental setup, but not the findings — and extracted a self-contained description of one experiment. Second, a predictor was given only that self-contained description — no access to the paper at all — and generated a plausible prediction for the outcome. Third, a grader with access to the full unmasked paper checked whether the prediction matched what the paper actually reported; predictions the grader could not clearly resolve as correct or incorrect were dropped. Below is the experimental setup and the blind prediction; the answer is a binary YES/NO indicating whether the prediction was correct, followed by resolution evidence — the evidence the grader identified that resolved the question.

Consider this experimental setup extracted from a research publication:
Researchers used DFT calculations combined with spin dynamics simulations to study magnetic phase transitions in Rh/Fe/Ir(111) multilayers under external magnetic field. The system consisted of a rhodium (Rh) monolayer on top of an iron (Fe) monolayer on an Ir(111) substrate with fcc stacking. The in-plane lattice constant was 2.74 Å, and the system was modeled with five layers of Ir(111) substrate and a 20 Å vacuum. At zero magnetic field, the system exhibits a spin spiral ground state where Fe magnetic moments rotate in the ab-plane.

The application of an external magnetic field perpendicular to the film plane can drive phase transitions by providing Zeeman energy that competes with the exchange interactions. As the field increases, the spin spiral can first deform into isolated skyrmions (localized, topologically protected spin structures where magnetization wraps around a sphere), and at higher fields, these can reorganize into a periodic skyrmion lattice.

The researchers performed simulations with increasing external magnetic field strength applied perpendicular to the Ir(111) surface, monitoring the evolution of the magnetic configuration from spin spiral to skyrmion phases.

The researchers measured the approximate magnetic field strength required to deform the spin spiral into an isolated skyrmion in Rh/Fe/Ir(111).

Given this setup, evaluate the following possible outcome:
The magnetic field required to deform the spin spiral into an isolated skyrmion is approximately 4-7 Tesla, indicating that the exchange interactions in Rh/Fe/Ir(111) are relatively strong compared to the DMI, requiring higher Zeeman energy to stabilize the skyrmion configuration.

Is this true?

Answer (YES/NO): NO